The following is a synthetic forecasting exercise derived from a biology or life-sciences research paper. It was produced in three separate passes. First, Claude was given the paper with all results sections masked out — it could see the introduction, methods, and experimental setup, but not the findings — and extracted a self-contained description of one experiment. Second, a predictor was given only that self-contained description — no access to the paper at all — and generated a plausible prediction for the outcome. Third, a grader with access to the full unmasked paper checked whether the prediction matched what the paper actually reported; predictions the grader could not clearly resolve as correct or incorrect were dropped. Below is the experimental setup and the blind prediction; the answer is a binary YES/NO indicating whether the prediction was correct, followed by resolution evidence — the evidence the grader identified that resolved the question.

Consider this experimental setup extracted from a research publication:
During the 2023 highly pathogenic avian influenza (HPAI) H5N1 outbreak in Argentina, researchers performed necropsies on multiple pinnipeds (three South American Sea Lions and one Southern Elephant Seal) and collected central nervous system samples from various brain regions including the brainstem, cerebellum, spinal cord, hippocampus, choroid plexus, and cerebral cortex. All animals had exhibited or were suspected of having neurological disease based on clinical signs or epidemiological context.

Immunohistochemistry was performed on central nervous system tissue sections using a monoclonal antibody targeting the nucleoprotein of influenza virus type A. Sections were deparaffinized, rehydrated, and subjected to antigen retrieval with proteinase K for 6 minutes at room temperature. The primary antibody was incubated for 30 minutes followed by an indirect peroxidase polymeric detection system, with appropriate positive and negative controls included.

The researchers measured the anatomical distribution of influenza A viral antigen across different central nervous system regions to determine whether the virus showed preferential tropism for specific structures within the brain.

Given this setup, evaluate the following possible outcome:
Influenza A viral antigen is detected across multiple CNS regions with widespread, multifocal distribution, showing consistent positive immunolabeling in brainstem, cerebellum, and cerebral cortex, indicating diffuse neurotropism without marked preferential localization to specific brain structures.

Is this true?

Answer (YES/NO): NO